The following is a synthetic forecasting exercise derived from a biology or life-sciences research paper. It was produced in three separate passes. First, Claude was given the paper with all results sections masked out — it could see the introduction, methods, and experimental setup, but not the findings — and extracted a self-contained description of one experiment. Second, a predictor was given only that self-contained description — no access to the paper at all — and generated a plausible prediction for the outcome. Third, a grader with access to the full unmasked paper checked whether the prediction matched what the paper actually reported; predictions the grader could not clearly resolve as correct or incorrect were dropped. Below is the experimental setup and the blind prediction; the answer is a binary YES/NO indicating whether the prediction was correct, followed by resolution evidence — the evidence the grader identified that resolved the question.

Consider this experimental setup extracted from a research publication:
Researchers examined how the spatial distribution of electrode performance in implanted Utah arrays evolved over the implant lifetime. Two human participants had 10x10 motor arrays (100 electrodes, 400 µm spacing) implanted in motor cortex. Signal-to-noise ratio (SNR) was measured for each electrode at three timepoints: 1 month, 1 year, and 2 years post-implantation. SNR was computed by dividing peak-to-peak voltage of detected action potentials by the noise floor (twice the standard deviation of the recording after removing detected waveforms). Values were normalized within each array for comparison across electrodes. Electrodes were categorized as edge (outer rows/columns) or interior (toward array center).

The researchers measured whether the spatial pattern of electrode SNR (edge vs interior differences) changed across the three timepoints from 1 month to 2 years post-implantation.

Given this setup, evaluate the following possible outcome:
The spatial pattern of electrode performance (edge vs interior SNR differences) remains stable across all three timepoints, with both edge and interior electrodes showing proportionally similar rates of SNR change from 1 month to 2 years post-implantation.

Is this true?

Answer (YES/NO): NO